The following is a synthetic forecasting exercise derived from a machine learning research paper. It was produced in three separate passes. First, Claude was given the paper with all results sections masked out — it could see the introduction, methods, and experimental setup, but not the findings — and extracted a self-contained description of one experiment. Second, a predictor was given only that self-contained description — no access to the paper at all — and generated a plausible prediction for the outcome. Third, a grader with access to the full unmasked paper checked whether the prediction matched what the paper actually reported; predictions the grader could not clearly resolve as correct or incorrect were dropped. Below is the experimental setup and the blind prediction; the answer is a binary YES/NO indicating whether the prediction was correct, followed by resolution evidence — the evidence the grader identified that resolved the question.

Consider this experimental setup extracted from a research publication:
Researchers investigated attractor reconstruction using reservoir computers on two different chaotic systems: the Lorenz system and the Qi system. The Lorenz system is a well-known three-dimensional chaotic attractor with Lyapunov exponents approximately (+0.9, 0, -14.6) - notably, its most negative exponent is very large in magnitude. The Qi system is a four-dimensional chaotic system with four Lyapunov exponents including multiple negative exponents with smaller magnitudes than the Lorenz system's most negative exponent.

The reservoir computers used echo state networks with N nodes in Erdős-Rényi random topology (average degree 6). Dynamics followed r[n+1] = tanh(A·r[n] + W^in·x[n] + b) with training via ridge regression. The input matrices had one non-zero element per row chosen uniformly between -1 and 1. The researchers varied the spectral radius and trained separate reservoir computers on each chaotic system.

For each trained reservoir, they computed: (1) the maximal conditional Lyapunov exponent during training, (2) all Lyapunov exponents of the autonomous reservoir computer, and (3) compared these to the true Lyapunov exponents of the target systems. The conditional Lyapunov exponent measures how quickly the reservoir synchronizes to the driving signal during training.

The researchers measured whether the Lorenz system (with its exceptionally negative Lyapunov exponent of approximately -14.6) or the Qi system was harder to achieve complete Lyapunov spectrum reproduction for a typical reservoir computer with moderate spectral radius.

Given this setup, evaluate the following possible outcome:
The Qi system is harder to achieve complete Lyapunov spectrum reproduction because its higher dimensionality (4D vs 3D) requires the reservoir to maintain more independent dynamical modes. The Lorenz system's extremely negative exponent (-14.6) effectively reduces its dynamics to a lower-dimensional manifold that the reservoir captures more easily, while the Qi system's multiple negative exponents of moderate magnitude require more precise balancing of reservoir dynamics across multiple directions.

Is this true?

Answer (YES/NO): NO